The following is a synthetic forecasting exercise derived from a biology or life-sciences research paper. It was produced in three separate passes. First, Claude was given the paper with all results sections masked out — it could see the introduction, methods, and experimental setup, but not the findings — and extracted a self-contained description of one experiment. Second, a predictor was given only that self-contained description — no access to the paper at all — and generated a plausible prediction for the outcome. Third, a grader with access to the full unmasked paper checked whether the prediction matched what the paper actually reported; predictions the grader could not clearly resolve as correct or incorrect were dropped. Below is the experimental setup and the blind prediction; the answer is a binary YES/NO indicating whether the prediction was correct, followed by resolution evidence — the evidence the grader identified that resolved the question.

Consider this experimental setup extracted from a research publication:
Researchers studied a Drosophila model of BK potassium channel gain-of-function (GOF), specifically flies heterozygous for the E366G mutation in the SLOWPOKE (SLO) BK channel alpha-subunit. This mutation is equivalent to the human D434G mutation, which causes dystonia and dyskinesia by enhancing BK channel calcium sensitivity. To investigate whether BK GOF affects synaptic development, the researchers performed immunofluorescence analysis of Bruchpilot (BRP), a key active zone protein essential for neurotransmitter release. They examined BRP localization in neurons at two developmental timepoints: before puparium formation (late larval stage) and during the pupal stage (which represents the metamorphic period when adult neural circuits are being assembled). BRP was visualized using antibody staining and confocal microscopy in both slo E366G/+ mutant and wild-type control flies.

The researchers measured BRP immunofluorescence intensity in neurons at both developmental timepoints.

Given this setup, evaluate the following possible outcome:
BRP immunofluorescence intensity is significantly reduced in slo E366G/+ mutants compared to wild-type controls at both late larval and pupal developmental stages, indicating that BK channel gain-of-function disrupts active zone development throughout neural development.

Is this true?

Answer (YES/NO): NO